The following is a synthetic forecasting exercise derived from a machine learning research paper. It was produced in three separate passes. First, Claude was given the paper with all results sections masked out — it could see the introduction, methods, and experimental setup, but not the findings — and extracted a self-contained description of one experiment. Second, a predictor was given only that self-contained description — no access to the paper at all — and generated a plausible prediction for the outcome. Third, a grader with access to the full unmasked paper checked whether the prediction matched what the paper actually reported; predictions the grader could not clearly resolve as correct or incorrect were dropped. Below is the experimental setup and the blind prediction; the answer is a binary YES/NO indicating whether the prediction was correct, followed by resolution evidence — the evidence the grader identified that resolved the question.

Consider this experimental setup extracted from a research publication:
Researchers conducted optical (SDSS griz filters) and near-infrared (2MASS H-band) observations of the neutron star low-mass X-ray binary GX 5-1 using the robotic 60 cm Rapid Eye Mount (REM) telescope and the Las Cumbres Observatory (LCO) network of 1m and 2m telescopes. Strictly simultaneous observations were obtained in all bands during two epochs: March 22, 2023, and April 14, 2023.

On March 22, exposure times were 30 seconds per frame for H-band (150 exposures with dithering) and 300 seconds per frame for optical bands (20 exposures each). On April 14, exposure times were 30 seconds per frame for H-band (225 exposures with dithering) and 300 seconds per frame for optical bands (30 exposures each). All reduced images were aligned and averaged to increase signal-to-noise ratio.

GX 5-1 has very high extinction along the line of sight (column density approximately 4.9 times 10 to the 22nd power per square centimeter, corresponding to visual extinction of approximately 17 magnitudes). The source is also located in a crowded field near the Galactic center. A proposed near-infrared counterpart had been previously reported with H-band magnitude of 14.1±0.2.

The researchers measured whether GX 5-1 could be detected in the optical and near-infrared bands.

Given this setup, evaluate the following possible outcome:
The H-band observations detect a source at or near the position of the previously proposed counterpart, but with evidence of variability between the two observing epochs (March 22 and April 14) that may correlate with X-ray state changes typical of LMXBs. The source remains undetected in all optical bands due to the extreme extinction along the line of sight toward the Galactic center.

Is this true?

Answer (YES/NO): NO